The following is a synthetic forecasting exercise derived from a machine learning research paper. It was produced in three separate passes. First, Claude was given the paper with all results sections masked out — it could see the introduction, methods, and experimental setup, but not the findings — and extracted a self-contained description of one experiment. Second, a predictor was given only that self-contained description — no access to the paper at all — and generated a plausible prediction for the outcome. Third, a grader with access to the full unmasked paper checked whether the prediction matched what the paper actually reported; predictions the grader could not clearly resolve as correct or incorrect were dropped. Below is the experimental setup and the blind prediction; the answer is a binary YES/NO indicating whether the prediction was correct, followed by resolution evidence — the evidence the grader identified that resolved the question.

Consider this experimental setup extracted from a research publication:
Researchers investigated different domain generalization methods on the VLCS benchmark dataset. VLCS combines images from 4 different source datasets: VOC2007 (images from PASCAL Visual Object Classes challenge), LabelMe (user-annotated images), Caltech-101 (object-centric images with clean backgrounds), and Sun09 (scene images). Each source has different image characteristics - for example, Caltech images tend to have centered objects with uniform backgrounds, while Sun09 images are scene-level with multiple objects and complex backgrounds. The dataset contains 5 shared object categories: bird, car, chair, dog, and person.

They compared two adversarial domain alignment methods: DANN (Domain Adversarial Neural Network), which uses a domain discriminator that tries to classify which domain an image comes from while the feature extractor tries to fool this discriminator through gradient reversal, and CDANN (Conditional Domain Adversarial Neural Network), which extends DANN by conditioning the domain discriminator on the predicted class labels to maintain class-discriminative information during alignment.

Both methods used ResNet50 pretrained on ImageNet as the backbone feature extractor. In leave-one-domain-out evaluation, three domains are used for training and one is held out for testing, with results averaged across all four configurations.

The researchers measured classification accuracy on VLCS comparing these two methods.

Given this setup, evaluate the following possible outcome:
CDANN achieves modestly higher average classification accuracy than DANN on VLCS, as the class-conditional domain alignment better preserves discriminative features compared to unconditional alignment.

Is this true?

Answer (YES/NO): NO